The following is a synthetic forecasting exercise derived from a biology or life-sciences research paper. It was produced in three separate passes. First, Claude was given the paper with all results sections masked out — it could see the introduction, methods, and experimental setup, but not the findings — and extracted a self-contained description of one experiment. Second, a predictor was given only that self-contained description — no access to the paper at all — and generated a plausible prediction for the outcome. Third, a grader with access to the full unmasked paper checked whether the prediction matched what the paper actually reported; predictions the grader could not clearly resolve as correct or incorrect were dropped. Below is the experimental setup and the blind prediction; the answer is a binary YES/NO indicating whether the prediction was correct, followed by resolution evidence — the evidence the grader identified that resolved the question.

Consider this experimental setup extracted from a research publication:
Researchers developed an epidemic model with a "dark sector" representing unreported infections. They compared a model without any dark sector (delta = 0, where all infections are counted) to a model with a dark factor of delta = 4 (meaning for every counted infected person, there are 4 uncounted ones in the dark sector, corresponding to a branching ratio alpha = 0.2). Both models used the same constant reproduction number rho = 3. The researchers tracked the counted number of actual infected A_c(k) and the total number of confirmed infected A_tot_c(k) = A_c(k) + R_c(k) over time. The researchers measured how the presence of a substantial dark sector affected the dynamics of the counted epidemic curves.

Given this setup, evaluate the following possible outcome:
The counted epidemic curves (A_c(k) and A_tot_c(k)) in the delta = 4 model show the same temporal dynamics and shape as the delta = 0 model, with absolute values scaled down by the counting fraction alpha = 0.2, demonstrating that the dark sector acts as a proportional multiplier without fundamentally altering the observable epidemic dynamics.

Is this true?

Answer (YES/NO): NO